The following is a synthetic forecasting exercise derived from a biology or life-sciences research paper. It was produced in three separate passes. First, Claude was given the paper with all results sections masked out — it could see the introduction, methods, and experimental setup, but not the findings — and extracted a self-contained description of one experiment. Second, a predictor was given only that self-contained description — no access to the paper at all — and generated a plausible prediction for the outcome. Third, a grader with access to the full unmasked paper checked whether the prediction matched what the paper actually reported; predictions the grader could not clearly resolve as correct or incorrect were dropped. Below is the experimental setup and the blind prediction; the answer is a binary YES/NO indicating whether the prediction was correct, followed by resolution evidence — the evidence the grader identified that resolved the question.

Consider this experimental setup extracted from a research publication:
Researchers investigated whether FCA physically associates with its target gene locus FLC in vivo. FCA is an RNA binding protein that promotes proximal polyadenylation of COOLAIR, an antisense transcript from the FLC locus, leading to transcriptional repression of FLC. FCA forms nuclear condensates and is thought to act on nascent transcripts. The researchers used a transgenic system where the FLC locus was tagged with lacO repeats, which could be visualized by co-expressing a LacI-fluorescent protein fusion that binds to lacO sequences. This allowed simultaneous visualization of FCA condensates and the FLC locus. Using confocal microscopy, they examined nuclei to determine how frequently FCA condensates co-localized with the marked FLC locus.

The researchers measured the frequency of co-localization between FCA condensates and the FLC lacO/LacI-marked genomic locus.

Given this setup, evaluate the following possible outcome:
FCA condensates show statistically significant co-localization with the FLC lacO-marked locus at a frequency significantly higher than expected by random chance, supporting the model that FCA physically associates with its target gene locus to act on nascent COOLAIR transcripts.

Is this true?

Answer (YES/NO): NO